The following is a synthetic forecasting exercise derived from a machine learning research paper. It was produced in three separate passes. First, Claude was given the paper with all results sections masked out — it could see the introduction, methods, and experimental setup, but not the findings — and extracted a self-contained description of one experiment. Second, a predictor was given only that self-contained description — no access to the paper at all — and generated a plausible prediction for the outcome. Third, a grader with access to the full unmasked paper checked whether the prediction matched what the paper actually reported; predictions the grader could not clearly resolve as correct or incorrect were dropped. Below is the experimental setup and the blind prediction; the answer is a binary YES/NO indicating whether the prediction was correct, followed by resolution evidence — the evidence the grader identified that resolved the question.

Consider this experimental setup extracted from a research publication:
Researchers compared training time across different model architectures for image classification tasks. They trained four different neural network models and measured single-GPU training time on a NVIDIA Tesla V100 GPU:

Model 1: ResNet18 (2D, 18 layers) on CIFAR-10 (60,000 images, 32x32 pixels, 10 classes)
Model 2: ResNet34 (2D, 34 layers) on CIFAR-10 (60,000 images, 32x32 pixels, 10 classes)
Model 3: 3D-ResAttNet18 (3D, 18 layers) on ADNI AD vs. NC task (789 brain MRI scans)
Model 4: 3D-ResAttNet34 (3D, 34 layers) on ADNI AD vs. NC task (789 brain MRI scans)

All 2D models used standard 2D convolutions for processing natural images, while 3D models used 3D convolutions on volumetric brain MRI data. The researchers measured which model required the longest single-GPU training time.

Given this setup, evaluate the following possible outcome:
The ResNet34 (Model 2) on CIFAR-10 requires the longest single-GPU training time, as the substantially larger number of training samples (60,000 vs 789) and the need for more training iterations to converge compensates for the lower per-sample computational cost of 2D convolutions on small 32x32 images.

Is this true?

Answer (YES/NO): NO